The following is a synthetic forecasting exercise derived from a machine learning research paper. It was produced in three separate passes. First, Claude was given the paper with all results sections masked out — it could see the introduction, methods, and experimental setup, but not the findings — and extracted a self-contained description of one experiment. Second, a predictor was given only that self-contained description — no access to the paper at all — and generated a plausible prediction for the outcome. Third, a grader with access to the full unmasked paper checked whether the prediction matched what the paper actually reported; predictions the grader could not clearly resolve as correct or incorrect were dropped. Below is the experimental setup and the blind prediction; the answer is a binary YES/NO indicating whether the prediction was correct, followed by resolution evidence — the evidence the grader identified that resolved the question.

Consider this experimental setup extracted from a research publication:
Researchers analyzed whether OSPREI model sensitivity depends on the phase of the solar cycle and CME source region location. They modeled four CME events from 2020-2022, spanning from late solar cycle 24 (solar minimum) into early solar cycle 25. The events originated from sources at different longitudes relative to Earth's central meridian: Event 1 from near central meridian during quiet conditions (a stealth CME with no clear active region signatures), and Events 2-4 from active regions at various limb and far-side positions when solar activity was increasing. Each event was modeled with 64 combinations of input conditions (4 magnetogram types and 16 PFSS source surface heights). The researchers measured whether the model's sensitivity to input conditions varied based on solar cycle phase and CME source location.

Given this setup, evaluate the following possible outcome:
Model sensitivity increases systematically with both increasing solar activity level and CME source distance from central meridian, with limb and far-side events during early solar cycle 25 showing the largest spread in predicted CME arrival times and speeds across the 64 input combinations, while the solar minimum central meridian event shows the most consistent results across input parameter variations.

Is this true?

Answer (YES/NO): NO